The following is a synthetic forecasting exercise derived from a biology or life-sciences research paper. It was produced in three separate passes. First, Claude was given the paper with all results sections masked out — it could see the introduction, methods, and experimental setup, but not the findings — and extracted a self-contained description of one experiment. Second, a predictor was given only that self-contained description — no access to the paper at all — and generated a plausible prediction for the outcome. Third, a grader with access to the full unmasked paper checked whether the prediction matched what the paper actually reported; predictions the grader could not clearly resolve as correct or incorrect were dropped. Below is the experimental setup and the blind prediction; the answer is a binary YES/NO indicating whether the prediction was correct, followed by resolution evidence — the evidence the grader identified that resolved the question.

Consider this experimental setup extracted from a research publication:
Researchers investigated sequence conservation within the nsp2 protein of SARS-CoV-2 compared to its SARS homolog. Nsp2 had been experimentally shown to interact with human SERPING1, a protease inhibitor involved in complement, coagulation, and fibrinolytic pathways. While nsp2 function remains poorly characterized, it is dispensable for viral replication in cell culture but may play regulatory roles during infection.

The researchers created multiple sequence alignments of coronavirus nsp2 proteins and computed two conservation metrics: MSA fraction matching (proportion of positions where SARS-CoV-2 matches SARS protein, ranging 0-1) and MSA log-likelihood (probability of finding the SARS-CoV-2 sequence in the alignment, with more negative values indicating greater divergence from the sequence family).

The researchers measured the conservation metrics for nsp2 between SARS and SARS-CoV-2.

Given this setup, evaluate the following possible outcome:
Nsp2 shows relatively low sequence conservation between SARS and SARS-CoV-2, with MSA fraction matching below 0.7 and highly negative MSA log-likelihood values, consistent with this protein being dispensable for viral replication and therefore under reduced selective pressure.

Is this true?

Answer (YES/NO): NO